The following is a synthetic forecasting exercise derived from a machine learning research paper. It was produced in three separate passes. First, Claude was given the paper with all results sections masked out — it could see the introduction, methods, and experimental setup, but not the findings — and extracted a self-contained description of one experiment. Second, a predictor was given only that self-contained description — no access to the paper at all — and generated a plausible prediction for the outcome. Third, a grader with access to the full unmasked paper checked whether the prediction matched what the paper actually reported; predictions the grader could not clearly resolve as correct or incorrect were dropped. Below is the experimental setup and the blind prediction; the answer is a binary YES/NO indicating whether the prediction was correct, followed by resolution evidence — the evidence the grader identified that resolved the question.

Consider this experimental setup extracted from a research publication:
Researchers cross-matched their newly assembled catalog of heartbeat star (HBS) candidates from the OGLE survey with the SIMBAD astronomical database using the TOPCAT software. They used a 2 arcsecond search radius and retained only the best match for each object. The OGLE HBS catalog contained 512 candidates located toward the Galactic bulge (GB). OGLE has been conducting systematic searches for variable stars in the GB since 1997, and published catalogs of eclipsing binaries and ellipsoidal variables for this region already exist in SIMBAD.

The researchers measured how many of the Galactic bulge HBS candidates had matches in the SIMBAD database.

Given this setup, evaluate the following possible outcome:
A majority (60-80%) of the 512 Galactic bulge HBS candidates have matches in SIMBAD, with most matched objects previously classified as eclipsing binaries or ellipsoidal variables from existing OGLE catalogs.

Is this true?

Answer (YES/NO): NO